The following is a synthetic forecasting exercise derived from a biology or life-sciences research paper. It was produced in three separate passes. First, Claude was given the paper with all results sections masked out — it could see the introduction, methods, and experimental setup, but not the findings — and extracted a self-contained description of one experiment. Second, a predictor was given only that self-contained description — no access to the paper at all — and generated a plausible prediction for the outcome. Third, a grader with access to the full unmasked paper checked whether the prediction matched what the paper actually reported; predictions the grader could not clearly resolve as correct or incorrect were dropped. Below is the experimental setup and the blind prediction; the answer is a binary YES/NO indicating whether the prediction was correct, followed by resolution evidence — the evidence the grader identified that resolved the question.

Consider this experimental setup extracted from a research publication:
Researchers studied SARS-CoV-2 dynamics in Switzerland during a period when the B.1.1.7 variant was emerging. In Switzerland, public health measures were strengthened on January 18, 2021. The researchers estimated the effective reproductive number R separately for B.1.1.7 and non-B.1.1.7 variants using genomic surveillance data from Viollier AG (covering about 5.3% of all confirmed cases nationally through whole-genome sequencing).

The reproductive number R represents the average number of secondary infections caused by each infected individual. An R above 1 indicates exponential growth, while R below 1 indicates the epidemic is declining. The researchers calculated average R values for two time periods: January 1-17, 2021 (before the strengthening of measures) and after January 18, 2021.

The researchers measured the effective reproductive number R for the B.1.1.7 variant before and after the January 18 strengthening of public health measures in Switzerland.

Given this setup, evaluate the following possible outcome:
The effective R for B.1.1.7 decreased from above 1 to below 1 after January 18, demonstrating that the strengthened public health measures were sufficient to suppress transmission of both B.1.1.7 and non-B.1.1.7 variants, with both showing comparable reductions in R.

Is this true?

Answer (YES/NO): NO